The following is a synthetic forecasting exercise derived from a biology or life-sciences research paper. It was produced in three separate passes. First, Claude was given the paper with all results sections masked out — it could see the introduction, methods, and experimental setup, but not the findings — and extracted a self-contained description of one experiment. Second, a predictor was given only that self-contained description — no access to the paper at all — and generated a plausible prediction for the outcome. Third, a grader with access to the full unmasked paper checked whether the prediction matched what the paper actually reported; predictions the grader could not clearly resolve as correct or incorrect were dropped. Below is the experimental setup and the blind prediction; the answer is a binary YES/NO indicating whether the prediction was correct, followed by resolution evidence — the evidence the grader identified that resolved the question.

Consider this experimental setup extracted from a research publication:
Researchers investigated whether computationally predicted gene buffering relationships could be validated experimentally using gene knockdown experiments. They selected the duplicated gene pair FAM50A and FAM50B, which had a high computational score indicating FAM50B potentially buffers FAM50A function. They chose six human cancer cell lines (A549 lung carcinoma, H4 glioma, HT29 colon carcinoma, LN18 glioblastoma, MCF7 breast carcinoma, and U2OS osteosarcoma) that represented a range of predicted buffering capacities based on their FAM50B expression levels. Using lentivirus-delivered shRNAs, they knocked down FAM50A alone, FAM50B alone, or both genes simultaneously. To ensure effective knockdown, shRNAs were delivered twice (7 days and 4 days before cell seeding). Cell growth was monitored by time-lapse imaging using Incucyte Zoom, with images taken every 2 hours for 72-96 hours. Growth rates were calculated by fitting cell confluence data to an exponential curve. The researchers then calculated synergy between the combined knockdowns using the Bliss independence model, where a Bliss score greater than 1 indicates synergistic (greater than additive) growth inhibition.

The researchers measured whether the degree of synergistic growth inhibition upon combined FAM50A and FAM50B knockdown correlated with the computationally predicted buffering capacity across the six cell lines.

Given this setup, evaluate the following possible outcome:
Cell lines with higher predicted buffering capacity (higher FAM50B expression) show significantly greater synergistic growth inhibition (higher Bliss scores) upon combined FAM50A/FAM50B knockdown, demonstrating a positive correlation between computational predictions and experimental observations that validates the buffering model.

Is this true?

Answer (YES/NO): NO